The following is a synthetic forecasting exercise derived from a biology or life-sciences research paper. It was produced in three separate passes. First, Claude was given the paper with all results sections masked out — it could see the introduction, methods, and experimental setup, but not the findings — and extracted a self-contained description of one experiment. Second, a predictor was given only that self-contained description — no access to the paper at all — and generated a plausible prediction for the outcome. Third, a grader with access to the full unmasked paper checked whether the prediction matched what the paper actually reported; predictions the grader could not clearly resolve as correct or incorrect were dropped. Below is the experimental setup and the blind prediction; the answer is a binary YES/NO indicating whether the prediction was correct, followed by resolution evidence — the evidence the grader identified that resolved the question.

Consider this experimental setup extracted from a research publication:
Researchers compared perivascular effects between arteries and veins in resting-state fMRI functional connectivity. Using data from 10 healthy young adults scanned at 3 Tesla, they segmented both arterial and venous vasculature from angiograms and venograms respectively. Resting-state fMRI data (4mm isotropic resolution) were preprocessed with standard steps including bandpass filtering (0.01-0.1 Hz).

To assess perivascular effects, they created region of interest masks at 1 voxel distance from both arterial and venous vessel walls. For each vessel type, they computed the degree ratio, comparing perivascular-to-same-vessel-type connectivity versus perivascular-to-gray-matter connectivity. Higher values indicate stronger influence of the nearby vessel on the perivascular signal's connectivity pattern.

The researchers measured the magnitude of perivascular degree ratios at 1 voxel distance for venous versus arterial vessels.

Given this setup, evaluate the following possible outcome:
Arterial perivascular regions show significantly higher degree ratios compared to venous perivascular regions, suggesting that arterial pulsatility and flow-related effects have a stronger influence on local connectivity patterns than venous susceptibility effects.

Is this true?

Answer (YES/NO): NO